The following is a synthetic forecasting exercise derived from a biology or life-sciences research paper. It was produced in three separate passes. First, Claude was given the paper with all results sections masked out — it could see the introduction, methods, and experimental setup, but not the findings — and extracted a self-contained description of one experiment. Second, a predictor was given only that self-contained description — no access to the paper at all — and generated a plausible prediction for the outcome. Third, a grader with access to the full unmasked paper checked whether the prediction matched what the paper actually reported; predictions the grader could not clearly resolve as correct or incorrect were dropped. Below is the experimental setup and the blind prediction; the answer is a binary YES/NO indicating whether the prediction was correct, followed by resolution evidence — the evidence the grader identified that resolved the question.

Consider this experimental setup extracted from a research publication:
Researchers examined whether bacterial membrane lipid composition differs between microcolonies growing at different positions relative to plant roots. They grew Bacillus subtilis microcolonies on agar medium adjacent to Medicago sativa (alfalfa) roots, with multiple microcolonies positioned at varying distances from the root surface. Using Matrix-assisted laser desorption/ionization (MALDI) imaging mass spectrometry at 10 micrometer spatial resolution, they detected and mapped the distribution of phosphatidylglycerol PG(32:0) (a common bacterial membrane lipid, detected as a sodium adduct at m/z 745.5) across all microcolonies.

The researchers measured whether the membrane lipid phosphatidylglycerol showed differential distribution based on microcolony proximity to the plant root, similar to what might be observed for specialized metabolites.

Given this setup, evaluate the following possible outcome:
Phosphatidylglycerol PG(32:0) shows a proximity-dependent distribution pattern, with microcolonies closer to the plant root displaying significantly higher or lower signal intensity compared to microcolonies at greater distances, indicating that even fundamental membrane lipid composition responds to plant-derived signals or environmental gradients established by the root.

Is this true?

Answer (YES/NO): YES